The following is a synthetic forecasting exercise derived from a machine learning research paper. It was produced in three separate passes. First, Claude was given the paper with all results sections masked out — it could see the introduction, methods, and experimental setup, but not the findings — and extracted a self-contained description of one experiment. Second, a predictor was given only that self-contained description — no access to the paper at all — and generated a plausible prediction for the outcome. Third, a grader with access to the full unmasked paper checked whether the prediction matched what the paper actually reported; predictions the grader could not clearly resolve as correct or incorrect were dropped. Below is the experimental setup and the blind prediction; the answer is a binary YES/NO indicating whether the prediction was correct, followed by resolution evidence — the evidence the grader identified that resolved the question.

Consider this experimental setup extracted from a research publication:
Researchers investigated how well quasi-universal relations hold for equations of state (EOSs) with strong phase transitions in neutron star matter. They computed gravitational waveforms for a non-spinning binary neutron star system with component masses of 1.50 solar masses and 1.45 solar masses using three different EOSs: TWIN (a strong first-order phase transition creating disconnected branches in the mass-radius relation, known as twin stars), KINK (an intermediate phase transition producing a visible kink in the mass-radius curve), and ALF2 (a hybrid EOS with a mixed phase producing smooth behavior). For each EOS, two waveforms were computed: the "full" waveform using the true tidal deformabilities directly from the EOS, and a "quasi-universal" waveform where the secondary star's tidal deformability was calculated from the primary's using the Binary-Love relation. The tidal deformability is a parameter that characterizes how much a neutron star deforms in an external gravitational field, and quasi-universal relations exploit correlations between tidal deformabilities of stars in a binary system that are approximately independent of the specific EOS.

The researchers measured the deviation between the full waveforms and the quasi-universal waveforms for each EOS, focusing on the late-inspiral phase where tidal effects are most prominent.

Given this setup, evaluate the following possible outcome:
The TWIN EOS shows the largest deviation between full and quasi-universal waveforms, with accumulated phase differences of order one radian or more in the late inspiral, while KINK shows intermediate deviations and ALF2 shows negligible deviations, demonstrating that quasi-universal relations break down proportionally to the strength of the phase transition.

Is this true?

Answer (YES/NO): NO